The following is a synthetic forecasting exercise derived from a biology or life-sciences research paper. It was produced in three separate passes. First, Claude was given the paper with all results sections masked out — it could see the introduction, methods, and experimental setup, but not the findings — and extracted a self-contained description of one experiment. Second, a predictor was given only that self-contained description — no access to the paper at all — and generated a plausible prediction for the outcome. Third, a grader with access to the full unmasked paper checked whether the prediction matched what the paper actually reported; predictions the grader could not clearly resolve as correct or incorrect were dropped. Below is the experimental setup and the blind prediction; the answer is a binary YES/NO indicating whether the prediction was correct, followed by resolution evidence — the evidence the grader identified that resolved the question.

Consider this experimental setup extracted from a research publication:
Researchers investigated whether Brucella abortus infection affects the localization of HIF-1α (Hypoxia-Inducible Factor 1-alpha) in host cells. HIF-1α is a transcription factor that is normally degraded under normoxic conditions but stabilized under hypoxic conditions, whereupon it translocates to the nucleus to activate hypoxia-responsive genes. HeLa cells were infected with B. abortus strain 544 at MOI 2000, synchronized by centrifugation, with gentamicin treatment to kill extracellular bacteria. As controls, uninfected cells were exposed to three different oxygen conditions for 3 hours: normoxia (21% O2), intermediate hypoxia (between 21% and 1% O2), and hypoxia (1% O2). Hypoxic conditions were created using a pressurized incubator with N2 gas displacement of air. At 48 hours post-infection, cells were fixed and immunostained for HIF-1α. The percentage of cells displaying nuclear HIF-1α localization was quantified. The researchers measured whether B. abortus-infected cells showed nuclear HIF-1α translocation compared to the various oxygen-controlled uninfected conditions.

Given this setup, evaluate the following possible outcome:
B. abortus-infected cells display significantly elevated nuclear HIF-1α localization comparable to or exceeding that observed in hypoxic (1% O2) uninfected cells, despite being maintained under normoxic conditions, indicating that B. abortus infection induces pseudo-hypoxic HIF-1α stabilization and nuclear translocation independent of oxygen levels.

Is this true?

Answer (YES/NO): YES